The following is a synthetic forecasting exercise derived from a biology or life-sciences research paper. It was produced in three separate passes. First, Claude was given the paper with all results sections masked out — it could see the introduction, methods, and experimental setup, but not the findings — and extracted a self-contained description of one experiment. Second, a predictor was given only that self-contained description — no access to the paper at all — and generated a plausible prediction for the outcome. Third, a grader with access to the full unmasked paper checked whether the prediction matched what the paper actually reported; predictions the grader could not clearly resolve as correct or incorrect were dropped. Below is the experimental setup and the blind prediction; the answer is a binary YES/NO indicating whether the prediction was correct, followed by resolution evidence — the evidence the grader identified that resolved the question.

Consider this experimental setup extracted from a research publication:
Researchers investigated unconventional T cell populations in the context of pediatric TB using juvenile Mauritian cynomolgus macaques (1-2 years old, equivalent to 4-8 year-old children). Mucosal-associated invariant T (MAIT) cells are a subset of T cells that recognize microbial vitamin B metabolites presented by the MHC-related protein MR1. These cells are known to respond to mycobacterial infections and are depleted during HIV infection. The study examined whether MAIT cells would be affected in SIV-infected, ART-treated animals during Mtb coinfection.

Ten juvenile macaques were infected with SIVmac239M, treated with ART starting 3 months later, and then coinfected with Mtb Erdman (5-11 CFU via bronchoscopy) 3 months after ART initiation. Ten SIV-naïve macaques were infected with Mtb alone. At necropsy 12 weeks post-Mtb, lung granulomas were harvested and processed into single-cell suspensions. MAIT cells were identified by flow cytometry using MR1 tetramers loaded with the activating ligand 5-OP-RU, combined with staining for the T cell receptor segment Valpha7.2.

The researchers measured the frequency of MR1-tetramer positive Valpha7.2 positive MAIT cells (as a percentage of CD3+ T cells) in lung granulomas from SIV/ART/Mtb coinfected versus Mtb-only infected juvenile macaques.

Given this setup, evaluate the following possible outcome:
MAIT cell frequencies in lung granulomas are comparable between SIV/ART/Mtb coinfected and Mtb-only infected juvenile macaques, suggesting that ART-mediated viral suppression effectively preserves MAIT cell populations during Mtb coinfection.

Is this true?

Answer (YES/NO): YES